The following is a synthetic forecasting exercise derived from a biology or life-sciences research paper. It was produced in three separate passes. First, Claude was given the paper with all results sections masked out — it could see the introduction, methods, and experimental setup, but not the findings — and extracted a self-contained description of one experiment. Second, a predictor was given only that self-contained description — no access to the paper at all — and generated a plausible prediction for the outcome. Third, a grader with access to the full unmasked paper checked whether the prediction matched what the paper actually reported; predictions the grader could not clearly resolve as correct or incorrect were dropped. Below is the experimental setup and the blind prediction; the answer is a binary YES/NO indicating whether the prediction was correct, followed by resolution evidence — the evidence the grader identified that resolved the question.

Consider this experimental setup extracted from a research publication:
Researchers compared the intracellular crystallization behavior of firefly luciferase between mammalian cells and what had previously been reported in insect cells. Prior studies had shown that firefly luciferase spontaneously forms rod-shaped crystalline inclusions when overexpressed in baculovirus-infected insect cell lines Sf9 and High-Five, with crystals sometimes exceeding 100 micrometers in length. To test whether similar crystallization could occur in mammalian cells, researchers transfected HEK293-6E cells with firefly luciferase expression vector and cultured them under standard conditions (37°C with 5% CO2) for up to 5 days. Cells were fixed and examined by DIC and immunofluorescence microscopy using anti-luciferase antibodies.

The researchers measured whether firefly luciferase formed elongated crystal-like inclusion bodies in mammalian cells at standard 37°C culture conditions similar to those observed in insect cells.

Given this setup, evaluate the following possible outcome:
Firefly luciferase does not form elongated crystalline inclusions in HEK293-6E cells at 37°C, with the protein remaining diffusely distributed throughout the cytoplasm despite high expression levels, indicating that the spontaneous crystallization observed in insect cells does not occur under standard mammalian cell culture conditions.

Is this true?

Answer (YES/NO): NO